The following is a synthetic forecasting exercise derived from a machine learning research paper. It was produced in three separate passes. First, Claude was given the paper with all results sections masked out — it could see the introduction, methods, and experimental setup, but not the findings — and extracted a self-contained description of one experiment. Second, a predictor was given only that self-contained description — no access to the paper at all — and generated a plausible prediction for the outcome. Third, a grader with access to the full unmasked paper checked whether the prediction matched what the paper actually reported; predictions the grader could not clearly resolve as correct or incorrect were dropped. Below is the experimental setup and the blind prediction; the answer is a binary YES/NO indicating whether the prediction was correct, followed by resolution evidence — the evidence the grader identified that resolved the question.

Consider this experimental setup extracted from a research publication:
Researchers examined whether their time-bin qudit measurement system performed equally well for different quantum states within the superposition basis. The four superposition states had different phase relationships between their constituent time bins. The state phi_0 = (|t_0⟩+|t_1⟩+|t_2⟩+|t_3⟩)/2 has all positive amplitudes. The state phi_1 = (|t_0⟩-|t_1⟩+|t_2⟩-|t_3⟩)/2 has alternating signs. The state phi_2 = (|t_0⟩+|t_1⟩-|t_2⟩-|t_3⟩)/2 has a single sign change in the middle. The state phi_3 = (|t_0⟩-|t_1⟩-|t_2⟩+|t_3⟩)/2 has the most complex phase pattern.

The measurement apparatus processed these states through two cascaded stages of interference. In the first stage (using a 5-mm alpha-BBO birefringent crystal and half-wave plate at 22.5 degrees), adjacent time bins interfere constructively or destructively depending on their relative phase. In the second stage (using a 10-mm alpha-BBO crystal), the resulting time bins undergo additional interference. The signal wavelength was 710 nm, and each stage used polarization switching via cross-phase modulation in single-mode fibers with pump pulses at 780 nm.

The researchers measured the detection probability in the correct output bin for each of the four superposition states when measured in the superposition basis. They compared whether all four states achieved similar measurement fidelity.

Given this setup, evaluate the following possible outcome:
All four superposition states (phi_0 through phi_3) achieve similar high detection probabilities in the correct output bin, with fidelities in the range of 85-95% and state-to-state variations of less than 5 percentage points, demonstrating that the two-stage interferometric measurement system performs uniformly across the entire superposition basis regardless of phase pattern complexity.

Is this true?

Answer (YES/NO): NO